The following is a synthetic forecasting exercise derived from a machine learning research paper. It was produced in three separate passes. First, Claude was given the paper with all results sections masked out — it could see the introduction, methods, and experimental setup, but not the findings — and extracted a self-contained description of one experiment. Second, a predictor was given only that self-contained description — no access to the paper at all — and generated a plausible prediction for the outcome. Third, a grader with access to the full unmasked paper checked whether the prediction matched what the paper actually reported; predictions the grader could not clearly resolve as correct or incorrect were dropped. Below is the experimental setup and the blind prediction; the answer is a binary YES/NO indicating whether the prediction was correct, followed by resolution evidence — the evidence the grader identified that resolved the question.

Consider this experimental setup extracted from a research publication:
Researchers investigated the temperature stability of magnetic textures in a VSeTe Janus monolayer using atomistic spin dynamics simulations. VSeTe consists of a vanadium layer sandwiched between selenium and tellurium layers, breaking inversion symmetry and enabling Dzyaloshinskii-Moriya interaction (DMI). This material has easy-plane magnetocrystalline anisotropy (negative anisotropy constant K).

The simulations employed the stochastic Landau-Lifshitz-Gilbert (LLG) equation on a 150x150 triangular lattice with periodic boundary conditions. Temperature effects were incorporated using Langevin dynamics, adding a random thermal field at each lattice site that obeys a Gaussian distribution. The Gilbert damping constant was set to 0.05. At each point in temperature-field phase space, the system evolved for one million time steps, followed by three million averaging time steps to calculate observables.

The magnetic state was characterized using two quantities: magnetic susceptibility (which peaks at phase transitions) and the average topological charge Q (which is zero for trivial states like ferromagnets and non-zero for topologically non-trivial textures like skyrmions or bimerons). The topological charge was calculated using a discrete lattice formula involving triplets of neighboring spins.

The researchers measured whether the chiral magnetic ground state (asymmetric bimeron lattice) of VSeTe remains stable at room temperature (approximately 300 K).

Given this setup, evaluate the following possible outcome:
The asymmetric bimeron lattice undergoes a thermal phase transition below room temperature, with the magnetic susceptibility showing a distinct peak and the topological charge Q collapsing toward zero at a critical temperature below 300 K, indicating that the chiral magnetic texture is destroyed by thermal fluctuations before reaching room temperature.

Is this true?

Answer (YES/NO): NO